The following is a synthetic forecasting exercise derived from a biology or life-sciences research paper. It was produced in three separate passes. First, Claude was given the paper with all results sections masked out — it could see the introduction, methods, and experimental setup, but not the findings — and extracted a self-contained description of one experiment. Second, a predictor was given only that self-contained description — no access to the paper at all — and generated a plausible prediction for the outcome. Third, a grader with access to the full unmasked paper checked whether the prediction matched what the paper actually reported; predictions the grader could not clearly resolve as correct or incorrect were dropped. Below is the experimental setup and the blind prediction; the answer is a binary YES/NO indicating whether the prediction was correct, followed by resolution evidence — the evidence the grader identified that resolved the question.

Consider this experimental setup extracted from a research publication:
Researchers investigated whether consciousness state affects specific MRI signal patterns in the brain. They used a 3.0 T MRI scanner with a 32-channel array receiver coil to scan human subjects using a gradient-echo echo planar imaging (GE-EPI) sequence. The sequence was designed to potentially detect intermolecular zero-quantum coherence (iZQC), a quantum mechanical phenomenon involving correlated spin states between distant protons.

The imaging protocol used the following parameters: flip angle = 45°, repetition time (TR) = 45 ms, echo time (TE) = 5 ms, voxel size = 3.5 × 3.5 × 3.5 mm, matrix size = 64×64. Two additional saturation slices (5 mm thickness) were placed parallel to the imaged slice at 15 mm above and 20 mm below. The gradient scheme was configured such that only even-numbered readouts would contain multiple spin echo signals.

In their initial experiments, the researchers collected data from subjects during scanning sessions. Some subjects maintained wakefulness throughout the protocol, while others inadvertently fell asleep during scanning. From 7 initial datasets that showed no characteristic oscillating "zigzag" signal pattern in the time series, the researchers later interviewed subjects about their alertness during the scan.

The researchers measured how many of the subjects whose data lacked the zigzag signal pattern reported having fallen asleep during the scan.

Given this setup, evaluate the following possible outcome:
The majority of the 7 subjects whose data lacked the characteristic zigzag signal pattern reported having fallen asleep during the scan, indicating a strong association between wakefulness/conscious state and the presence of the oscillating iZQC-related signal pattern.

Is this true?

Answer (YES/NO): NO